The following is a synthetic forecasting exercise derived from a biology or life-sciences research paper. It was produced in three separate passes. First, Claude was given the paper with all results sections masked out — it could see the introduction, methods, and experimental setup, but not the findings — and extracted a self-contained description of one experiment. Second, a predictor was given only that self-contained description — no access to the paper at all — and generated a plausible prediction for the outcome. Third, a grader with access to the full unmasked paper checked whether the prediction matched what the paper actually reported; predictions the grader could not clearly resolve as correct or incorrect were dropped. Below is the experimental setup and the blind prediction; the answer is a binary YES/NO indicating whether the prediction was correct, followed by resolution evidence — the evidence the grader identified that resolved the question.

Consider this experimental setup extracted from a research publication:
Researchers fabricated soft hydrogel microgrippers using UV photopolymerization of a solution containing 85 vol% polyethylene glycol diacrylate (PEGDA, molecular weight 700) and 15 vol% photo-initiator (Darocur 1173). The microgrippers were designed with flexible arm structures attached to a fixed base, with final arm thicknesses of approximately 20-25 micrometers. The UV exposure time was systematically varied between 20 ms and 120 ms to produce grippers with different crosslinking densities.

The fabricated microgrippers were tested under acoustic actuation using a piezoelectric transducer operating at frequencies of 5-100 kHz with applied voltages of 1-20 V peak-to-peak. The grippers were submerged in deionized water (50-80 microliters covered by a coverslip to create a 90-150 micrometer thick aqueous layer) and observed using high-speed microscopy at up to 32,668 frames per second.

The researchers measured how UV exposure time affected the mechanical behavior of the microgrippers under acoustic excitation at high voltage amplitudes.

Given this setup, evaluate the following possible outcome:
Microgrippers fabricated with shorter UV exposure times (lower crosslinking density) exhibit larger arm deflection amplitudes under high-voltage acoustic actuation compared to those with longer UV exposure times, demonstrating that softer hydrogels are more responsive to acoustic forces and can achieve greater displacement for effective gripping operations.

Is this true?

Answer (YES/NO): NO